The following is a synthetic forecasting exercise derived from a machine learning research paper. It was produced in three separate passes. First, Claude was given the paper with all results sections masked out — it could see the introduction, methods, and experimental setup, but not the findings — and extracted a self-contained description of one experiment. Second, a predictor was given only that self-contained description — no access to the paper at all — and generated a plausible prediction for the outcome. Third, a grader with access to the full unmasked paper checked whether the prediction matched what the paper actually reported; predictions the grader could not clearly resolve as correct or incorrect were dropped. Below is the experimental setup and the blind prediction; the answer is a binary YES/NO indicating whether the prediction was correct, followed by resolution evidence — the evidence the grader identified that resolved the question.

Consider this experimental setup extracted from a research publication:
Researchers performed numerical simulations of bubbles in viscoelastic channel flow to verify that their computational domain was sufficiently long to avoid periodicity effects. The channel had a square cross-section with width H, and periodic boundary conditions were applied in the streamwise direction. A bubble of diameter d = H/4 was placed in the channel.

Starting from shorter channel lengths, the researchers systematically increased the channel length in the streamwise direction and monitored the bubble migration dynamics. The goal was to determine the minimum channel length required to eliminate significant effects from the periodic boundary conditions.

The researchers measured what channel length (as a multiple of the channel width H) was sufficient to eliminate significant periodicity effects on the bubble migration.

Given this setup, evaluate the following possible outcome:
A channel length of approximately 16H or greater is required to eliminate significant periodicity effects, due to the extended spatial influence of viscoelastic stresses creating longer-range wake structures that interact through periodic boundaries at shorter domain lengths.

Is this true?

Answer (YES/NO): NO